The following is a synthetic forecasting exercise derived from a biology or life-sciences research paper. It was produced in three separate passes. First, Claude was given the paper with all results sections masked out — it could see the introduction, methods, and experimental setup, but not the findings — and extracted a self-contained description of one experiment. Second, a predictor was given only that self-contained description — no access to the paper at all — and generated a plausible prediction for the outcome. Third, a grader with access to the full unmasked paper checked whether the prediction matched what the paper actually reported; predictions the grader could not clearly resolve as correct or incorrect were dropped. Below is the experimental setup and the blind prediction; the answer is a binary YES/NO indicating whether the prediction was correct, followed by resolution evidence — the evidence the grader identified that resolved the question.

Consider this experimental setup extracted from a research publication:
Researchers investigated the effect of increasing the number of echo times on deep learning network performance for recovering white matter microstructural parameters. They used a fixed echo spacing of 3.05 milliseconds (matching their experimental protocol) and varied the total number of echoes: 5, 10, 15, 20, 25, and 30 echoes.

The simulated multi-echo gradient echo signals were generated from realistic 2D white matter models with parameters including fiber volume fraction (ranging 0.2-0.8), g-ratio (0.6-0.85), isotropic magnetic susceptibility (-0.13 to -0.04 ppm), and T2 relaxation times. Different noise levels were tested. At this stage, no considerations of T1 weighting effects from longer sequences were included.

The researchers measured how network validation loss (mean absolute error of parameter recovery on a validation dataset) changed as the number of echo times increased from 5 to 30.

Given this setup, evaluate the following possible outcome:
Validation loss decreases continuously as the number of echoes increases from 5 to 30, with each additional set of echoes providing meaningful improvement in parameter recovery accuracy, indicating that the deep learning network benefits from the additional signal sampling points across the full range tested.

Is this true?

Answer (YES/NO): NO